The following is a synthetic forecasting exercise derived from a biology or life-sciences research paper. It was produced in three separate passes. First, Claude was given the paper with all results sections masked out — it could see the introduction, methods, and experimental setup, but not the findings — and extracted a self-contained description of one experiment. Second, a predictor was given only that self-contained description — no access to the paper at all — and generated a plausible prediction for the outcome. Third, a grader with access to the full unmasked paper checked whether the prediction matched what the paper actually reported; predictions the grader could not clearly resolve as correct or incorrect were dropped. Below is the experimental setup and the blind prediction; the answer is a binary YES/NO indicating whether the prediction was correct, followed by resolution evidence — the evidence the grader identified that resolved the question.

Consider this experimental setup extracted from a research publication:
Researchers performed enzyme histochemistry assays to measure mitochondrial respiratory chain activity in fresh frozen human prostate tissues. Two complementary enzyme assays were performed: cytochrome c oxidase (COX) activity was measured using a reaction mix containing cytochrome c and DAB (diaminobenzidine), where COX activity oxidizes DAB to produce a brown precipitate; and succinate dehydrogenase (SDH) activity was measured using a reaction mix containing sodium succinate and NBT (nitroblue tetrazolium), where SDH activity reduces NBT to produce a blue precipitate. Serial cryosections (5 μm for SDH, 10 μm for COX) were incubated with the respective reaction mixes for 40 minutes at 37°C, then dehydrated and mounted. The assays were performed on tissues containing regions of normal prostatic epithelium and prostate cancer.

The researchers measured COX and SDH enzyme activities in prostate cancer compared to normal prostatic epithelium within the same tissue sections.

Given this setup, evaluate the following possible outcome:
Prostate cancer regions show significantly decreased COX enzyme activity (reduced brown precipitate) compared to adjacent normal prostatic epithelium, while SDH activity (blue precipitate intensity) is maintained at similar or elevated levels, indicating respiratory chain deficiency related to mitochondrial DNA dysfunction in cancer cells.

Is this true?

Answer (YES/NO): NO